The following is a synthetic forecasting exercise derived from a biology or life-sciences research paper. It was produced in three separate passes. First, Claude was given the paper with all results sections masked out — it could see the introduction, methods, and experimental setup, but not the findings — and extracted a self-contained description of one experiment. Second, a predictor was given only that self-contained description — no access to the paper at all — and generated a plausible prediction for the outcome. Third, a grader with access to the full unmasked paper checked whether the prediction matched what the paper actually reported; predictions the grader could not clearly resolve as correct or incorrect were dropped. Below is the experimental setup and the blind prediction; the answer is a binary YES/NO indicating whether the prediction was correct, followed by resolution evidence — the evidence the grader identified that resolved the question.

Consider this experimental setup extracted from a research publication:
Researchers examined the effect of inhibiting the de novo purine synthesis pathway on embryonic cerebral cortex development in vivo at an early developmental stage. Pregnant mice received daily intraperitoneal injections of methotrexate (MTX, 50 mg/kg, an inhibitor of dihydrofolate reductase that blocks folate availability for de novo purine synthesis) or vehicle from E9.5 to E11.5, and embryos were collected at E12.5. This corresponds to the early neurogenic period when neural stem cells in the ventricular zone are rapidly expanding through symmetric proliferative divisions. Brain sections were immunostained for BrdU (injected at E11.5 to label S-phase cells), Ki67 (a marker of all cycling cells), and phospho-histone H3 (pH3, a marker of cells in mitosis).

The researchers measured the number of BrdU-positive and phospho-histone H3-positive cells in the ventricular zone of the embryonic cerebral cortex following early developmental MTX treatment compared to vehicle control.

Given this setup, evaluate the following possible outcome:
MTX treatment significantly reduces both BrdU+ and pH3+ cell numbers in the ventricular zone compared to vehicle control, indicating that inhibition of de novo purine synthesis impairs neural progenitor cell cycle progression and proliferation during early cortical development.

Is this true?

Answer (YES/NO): NO